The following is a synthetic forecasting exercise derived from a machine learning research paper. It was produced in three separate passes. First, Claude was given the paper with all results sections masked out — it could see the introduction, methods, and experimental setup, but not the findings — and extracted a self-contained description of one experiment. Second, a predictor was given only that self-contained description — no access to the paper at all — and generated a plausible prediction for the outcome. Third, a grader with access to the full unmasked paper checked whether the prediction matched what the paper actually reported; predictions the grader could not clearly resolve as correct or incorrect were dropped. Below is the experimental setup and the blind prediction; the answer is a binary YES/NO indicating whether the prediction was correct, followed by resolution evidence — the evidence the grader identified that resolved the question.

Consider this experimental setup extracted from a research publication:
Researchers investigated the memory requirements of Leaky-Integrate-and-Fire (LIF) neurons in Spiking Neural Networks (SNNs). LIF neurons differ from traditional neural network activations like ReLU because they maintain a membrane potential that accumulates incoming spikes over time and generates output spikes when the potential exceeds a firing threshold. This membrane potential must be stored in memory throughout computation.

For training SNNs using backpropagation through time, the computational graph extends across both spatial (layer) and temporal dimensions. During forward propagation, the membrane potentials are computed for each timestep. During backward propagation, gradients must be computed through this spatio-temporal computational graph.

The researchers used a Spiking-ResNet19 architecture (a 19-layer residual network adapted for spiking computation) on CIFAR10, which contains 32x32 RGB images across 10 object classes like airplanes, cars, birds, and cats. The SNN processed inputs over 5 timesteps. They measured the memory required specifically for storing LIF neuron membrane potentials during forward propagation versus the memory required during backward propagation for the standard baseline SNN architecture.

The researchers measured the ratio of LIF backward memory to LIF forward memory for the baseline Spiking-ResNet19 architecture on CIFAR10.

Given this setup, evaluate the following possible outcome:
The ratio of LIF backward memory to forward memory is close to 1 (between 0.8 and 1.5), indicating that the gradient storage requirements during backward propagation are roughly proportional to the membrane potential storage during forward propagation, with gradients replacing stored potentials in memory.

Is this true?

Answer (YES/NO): NO